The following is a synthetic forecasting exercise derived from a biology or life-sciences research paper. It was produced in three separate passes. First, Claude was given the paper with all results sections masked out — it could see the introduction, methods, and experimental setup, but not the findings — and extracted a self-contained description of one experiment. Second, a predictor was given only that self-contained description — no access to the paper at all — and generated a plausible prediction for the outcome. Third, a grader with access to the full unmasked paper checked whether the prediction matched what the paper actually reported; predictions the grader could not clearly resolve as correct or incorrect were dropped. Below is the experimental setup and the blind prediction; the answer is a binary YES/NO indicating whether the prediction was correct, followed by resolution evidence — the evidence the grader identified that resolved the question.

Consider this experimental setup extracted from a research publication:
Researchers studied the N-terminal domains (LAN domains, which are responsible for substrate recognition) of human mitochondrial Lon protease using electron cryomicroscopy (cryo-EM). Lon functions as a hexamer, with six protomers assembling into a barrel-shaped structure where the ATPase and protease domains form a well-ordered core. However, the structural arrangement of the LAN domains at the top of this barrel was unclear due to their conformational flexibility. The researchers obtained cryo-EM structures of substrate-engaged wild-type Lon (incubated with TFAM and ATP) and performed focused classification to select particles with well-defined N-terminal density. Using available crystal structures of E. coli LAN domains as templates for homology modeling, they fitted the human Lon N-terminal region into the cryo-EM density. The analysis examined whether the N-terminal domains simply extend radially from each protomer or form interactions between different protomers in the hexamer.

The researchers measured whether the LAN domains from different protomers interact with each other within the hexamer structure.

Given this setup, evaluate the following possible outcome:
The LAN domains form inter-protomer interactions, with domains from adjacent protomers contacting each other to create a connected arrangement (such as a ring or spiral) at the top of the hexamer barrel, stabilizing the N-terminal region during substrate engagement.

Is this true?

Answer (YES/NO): NO